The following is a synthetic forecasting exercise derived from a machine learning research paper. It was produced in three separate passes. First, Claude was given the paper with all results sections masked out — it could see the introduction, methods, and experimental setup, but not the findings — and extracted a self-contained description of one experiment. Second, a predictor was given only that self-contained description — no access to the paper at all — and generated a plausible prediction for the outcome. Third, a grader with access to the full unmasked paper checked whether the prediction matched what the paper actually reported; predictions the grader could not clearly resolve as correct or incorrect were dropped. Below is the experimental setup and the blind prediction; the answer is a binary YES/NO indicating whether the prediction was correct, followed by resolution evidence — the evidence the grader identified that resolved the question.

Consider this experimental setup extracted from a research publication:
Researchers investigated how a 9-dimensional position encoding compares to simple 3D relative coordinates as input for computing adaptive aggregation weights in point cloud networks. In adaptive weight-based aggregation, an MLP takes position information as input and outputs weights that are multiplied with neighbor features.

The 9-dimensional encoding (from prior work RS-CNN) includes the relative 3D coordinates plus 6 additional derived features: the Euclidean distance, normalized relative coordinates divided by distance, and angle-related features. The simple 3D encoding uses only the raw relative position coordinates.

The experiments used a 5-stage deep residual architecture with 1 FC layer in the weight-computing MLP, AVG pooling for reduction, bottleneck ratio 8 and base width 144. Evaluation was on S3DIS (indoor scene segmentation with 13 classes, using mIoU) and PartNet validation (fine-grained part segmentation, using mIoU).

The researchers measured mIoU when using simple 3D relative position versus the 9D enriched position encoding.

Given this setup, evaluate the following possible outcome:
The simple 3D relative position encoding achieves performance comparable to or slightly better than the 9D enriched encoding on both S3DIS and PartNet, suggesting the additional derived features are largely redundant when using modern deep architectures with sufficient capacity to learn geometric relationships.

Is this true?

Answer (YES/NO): NO